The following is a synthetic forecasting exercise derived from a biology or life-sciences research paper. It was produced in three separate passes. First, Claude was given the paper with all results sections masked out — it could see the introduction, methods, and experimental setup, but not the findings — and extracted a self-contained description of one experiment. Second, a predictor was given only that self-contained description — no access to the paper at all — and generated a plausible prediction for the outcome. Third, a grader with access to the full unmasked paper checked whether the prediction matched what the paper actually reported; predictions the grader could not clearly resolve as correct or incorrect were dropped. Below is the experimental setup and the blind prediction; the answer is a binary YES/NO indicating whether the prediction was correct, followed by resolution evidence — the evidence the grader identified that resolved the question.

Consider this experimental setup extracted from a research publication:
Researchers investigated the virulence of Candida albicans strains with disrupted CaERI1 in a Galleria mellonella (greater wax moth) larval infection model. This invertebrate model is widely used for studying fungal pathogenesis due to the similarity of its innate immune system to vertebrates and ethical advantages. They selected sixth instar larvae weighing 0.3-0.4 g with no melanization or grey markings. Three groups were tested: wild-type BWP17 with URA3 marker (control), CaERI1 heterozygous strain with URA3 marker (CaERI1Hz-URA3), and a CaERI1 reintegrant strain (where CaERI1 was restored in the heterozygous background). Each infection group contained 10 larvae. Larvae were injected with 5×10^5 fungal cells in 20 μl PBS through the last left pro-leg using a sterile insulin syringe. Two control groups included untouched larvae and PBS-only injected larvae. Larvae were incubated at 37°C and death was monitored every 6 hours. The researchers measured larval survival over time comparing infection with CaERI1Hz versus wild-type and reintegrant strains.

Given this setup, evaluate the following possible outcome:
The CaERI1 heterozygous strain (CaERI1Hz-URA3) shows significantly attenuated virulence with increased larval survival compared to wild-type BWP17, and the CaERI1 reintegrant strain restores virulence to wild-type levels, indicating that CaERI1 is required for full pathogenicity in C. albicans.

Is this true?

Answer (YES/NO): YES